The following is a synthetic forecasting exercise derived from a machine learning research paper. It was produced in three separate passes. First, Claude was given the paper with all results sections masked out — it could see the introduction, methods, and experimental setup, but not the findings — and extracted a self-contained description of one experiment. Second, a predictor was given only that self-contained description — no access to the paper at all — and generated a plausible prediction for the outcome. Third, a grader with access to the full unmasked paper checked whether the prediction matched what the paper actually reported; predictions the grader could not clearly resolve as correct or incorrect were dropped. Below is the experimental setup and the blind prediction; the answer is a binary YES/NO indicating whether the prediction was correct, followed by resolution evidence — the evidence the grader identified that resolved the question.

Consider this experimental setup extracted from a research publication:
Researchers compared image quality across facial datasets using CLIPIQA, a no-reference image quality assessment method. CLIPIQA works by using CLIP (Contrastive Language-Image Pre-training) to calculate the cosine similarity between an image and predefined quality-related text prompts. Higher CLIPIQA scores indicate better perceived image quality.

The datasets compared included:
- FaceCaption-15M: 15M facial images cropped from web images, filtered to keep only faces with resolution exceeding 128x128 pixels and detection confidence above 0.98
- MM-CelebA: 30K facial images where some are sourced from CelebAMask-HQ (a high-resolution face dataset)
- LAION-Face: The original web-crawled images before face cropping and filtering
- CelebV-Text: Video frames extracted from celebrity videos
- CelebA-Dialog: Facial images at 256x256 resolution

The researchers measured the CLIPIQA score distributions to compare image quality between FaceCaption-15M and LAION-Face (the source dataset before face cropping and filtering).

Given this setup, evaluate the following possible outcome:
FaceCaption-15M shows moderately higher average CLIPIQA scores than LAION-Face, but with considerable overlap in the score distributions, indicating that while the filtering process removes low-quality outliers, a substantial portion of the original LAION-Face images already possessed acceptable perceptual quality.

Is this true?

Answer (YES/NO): NO